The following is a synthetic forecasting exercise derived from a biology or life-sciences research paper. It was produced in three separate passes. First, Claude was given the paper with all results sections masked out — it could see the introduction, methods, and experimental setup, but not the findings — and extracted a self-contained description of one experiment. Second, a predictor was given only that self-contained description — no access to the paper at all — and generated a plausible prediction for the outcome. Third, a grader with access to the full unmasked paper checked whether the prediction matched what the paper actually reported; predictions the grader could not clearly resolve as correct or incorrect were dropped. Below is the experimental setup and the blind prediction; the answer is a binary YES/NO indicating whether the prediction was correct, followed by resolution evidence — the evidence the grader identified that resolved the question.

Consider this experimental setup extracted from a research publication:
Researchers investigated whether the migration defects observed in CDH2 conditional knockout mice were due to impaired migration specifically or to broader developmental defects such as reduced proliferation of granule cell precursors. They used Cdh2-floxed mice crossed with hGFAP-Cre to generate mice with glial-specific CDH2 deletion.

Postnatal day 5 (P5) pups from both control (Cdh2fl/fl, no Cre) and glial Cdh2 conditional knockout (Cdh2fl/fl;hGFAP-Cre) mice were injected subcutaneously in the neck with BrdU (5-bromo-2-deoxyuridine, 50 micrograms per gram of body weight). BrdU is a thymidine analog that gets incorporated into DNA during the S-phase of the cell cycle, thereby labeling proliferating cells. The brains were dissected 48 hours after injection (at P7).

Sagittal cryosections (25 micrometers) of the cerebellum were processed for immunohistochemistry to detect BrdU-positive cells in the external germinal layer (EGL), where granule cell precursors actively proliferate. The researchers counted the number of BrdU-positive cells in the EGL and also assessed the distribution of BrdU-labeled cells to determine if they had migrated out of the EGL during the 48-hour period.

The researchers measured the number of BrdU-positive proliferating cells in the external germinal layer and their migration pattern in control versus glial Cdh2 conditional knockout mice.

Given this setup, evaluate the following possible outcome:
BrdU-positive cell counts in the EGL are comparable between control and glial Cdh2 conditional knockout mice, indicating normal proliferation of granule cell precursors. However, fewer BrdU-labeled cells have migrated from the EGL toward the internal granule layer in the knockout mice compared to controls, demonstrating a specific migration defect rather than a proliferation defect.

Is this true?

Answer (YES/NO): YES